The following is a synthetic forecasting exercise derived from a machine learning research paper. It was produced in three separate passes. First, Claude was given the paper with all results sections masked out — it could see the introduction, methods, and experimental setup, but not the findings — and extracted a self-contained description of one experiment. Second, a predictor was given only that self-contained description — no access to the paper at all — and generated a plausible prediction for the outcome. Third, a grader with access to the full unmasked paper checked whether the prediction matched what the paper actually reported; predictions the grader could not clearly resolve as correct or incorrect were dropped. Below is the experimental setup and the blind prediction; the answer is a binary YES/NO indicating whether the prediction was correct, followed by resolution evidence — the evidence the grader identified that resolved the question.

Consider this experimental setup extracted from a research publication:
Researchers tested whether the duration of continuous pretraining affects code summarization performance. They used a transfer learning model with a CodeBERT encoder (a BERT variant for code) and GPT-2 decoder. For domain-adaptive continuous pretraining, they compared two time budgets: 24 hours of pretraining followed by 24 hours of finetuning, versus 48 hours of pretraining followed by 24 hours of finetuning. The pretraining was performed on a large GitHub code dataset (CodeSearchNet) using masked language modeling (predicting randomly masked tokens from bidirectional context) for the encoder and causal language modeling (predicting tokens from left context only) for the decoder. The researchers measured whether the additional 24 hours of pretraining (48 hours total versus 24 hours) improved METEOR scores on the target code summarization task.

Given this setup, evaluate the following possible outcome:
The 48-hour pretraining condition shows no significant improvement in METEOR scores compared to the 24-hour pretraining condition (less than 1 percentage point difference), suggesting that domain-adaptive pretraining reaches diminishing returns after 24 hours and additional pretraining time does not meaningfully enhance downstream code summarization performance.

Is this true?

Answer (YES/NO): YES